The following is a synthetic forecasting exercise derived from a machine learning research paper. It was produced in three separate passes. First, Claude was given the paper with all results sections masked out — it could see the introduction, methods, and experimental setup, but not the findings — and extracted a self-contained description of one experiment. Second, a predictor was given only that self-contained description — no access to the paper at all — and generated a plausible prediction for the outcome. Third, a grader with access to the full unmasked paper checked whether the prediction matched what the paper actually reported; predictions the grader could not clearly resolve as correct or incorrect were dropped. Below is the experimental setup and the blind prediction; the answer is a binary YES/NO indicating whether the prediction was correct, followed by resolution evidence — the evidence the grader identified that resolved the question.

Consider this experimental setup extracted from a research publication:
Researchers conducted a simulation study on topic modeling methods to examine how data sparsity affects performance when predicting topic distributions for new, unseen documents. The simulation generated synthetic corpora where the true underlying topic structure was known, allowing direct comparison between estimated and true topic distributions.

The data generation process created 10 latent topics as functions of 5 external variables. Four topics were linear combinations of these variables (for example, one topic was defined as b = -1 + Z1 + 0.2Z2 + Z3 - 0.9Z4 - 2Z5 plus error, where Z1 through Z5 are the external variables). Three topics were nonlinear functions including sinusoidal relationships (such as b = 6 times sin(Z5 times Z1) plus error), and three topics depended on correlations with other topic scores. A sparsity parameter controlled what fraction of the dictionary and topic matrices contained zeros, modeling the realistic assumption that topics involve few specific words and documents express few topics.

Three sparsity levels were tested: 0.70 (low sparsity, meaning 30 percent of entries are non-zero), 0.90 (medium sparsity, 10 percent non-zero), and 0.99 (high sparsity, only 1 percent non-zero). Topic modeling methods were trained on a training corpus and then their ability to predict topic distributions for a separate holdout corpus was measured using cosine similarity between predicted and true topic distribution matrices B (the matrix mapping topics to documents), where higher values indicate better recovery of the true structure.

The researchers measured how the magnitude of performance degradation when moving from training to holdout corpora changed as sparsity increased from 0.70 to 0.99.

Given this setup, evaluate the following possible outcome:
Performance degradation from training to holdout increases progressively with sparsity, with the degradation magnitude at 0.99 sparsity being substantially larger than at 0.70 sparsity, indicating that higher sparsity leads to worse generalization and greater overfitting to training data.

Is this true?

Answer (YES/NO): YES